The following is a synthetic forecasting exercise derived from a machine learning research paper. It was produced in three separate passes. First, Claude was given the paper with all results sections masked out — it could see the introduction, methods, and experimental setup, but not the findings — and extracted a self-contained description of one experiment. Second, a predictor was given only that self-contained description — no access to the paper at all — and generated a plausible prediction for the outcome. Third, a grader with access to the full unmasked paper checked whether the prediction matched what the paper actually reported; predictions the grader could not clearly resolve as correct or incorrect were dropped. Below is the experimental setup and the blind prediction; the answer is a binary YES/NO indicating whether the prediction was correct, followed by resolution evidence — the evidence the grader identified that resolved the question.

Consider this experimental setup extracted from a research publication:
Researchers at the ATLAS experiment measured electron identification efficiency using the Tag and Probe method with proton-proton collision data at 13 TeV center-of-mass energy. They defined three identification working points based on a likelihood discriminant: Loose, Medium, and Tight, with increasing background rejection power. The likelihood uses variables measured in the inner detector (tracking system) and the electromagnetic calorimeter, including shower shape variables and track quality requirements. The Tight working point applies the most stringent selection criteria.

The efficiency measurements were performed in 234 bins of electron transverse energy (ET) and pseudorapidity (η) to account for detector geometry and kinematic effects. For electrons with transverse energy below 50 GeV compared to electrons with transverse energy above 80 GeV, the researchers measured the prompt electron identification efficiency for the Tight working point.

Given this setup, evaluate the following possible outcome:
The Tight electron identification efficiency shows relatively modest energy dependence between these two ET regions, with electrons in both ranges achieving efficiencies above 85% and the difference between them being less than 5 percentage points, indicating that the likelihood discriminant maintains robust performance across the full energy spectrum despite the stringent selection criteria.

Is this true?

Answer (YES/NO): NO